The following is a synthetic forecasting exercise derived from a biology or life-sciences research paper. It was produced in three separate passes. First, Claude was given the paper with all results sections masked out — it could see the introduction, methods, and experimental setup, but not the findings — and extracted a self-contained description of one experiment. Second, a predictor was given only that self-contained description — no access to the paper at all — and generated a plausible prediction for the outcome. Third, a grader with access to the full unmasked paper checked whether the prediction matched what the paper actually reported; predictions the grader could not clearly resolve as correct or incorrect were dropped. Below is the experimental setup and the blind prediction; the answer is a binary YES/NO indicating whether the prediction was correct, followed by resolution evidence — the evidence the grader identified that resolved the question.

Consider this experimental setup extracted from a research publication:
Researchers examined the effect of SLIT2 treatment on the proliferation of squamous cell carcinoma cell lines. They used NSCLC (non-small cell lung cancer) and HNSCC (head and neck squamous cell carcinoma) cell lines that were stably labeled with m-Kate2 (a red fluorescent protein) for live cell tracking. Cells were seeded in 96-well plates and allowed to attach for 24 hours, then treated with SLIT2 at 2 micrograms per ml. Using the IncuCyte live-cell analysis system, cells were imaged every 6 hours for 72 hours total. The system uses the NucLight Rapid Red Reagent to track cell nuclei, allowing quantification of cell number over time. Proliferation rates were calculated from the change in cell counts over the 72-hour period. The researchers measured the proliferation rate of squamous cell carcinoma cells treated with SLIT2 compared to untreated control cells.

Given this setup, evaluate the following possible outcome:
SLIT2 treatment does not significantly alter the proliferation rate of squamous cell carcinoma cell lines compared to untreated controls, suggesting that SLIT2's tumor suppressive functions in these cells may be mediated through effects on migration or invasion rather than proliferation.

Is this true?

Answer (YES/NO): NO